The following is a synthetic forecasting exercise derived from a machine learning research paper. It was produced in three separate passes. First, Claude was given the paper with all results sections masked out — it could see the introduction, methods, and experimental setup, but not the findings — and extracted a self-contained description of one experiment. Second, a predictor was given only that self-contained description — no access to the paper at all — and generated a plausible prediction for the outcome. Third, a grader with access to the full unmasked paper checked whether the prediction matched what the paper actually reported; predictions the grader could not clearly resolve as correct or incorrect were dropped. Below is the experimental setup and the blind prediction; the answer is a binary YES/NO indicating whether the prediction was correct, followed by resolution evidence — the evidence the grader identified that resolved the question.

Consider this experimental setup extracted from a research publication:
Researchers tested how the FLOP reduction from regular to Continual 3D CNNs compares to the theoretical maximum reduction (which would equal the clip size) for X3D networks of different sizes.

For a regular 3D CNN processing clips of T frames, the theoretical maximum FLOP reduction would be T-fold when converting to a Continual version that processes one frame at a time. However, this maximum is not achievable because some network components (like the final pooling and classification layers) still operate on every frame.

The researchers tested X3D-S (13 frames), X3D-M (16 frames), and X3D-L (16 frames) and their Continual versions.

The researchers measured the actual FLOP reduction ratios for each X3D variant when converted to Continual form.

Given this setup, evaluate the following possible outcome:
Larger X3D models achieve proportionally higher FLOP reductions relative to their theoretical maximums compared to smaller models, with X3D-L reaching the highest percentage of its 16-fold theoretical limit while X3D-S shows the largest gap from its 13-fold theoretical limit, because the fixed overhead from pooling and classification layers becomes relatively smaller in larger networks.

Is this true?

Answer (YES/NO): YES